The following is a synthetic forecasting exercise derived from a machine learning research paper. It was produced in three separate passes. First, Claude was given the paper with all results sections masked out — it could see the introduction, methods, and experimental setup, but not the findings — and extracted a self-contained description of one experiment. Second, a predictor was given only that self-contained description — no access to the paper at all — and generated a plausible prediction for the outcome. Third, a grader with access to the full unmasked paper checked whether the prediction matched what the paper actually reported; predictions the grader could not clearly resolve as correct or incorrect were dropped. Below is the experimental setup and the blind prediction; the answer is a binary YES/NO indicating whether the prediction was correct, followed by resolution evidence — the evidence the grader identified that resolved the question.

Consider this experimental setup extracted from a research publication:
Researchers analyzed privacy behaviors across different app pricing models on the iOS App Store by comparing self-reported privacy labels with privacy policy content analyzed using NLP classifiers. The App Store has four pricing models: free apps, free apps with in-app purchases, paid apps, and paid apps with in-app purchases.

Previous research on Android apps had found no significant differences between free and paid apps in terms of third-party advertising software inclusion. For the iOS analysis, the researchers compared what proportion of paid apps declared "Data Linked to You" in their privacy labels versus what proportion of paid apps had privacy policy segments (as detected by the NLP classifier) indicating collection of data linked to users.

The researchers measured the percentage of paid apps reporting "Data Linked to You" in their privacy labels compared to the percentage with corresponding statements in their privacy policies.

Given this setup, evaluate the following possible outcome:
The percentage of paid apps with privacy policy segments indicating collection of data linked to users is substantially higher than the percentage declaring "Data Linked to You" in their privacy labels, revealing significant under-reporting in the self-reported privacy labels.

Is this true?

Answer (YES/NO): YES